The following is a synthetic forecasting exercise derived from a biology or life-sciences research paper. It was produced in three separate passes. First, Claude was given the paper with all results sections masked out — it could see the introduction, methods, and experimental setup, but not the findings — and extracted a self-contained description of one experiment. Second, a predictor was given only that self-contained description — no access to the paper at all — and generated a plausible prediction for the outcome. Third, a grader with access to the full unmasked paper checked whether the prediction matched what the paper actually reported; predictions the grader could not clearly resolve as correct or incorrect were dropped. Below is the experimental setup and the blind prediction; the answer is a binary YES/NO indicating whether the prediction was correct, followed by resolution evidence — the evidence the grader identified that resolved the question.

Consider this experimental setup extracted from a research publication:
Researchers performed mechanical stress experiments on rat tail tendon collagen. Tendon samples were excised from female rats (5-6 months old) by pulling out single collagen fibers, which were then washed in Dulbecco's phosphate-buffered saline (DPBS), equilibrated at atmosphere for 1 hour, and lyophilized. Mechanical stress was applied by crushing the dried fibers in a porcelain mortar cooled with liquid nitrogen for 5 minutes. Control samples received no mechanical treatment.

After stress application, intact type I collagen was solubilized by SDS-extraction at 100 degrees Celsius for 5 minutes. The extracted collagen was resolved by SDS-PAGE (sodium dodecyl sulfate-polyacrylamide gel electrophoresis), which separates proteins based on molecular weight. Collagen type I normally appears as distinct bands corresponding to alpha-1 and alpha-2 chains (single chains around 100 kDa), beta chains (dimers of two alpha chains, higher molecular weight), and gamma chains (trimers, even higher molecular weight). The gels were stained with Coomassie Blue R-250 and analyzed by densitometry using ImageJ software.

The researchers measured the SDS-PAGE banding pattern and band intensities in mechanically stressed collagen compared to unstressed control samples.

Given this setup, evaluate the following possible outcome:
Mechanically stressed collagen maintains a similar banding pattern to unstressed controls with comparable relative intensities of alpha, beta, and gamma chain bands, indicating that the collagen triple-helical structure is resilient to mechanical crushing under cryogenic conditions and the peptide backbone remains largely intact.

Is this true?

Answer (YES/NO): NO